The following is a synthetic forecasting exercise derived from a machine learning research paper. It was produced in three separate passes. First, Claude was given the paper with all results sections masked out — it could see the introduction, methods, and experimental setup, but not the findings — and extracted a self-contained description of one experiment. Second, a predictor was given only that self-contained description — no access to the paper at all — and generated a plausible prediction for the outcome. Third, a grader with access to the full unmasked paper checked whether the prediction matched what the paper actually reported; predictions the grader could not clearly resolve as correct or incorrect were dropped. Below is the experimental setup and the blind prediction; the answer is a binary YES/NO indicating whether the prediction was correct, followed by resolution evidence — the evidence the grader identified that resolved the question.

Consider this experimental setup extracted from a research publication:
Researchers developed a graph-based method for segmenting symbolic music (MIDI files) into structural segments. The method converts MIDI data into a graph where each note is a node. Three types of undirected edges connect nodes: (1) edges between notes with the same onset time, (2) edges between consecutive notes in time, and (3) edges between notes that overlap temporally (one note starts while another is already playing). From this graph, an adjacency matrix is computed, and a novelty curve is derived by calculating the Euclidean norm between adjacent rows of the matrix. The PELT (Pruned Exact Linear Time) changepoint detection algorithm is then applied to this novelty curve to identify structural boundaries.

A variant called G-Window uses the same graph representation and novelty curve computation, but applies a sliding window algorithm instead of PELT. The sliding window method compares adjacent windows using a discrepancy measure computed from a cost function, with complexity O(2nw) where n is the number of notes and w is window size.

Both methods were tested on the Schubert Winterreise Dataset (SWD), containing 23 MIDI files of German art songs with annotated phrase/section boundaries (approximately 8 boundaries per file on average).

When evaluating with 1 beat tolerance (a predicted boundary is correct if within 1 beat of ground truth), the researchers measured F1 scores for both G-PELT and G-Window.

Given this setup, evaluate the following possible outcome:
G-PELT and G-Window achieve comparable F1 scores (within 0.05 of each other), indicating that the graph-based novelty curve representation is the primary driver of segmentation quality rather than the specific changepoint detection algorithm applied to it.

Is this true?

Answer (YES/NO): NO